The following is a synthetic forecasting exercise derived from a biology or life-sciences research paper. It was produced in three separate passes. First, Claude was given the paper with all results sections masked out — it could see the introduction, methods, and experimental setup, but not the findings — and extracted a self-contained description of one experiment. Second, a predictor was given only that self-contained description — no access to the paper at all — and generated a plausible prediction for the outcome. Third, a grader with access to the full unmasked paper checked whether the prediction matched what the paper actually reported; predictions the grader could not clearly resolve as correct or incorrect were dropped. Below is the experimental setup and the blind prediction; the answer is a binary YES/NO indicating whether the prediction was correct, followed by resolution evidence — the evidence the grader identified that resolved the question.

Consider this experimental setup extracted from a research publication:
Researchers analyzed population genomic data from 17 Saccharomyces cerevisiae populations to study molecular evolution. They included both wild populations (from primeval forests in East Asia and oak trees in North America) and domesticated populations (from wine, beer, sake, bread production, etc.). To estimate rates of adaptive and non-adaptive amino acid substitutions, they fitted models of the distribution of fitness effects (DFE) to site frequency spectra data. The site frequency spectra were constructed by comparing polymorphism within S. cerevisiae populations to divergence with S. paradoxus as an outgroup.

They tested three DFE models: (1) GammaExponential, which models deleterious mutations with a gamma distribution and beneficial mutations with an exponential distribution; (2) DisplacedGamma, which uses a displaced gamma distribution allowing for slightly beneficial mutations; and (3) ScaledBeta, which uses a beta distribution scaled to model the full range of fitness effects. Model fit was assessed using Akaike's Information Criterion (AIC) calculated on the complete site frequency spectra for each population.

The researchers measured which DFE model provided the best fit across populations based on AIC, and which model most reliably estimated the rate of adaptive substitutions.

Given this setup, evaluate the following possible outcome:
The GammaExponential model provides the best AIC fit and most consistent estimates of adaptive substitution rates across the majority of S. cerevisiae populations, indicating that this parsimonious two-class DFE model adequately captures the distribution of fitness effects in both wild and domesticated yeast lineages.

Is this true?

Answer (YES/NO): NO